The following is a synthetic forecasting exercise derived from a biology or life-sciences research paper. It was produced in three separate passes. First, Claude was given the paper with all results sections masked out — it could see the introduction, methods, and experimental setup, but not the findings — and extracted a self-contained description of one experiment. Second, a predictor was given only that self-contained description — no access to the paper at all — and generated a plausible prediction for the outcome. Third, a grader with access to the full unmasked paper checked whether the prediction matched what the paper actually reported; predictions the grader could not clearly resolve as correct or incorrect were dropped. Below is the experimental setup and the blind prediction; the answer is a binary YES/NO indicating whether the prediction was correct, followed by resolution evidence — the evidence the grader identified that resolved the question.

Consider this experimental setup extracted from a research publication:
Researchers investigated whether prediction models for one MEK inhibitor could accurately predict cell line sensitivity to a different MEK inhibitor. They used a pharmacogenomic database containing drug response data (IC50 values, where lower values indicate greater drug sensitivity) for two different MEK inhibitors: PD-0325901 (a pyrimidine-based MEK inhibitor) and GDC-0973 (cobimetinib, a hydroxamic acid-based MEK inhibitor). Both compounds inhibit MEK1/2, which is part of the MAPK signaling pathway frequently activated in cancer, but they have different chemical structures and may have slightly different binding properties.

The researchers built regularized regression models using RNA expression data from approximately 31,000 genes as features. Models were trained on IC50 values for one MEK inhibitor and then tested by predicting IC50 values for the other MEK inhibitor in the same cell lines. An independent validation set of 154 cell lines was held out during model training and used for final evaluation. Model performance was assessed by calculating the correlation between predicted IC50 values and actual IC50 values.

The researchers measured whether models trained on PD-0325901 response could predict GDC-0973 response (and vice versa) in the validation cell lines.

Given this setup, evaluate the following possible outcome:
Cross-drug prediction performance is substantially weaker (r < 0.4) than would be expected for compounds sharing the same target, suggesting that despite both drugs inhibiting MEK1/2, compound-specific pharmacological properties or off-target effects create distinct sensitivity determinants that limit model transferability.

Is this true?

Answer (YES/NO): NO